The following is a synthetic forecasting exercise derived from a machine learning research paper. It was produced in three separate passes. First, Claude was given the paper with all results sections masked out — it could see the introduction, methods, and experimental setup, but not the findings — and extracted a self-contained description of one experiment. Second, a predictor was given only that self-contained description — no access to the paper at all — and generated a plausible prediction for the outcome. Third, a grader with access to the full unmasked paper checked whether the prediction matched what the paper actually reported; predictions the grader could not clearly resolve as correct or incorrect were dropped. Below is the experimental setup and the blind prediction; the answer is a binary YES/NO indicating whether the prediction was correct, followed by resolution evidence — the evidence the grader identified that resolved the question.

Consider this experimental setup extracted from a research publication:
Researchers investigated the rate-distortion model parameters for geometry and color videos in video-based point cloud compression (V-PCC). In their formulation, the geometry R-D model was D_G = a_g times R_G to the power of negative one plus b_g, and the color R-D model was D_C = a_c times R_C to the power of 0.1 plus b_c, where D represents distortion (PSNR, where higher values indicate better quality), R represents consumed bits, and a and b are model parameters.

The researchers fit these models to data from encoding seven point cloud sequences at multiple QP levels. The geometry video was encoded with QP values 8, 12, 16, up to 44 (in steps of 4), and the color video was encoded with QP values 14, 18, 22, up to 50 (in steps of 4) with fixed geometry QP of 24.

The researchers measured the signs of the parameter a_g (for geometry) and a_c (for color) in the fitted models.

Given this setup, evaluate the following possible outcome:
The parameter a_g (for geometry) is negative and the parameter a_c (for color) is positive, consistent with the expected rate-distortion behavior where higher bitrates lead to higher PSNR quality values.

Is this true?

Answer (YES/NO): YES